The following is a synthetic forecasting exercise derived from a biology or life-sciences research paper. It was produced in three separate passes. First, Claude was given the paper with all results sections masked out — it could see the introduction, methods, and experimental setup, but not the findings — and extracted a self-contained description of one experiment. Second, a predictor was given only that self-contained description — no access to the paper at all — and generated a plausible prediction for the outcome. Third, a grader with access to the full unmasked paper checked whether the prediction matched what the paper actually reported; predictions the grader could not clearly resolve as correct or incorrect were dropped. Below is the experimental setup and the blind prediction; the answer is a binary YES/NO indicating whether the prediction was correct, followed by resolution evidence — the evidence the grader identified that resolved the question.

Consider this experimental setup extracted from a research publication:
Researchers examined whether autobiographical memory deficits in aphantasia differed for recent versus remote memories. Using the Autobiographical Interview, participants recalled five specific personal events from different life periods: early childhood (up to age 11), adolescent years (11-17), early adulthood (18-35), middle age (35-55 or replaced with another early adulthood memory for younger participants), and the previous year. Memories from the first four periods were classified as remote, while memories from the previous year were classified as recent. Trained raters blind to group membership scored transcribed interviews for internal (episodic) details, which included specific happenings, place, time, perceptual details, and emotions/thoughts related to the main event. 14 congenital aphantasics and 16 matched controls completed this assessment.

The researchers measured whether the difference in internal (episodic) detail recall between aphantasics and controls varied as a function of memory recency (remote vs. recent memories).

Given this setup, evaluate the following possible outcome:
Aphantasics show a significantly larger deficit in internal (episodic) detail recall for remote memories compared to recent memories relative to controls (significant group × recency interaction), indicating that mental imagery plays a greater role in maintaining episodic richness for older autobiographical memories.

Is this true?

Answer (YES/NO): NO